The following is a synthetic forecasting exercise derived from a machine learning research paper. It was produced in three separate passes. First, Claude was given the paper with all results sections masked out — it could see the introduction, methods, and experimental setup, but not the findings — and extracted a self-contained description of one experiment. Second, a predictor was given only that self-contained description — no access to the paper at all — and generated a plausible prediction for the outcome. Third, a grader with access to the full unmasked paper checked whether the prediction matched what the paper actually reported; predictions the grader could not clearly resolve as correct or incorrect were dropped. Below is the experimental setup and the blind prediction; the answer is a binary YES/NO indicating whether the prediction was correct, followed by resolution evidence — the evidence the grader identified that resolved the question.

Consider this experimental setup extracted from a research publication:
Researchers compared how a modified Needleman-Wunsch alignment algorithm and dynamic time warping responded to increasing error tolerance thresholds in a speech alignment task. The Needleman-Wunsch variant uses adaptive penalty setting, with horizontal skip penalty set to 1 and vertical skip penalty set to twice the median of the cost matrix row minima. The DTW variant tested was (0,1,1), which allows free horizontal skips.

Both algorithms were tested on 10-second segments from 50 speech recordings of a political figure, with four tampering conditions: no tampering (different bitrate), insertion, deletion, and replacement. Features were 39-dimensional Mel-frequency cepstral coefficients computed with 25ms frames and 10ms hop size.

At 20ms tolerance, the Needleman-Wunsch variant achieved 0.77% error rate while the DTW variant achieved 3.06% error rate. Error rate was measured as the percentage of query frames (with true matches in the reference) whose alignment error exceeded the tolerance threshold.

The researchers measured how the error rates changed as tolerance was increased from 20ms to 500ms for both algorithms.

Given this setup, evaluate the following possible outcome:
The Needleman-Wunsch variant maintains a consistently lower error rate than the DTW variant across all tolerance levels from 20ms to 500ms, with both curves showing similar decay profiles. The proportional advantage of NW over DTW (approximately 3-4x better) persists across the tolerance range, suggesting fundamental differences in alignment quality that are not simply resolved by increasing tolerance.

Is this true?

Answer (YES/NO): NO